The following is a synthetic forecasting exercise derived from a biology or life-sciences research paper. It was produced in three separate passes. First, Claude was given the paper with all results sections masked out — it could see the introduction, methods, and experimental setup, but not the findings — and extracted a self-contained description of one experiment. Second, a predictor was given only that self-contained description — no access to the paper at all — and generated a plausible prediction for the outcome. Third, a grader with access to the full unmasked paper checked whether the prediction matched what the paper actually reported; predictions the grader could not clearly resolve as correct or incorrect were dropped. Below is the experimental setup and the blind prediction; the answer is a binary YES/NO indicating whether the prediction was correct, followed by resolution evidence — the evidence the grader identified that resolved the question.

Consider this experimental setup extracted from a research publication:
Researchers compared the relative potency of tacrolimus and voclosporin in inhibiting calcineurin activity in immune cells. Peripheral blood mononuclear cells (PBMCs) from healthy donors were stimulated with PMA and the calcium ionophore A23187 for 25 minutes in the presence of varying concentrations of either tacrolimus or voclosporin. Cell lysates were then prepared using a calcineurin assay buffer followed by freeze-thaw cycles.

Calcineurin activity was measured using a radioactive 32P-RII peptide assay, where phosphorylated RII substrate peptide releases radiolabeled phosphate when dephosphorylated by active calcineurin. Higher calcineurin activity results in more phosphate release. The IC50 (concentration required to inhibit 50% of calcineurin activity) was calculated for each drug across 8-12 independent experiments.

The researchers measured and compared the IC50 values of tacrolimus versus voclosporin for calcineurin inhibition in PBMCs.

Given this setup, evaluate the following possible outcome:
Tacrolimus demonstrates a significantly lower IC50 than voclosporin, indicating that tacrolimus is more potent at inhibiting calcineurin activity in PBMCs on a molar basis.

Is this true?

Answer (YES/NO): YES